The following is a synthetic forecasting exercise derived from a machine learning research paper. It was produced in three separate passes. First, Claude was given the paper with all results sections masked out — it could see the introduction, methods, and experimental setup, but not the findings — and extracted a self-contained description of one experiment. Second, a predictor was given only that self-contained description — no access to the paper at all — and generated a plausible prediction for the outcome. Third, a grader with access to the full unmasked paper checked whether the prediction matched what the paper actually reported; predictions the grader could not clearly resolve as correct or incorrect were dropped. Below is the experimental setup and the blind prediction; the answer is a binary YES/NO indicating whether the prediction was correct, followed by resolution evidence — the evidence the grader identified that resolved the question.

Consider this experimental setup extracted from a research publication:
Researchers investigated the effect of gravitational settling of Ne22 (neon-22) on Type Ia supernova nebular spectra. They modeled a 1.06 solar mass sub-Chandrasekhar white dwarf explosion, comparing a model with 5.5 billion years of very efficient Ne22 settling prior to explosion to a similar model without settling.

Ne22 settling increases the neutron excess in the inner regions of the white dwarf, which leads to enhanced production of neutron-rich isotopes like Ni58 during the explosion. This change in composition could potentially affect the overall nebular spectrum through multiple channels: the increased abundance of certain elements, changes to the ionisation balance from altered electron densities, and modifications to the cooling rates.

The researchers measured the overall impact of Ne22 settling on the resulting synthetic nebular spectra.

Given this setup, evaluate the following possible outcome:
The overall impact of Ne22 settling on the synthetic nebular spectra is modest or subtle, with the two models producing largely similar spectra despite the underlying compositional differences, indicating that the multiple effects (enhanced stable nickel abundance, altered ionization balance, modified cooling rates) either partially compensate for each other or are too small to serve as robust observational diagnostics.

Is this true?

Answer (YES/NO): YES